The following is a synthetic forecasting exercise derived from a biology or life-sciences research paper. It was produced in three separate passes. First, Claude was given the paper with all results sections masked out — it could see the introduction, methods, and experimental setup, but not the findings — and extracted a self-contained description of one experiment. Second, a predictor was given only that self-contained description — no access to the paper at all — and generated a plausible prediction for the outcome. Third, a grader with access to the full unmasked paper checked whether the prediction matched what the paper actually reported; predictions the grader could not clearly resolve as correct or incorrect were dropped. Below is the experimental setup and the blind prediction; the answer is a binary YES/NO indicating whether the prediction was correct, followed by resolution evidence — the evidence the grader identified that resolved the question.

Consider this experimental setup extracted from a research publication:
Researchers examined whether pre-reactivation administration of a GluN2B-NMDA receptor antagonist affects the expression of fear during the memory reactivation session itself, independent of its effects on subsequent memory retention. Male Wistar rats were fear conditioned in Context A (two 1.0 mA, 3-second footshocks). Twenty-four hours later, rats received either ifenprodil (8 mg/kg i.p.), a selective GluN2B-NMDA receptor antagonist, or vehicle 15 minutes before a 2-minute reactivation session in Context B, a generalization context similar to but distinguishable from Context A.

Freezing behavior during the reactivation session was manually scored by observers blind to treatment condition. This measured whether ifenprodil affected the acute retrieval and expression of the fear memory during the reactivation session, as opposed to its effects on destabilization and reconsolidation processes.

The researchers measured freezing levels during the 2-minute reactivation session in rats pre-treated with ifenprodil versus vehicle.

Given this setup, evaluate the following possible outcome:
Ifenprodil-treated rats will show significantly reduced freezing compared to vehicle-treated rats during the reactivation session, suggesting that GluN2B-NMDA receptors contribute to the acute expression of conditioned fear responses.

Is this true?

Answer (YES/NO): NO